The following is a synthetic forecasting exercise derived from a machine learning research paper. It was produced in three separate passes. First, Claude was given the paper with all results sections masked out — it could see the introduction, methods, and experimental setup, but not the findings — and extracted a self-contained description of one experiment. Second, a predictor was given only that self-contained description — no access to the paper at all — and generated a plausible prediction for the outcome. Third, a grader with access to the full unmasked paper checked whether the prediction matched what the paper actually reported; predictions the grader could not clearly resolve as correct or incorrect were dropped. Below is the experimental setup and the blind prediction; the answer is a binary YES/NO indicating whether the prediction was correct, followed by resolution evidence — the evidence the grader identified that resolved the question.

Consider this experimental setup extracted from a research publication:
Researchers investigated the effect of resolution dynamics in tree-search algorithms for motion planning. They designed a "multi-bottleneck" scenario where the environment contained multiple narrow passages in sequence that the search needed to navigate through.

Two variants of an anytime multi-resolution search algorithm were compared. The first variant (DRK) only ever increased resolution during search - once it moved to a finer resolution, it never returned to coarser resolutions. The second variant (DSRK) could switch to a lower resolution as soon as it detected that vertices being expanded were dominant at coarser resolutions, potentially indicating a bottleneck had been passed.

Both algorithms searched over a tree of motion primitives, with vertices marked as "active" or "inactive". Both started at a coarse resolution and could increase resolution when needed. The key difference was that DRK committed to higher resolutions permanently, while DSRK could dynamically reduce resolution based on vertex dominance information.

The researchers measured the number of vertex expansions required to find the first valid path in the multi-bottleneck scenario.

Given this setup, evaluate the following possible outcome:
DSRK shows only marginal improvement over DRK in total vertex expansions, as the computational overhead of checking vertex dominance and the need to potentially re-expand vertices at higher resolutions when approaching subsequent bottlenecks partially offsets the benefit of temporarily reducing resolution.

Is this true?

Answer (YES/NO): NO